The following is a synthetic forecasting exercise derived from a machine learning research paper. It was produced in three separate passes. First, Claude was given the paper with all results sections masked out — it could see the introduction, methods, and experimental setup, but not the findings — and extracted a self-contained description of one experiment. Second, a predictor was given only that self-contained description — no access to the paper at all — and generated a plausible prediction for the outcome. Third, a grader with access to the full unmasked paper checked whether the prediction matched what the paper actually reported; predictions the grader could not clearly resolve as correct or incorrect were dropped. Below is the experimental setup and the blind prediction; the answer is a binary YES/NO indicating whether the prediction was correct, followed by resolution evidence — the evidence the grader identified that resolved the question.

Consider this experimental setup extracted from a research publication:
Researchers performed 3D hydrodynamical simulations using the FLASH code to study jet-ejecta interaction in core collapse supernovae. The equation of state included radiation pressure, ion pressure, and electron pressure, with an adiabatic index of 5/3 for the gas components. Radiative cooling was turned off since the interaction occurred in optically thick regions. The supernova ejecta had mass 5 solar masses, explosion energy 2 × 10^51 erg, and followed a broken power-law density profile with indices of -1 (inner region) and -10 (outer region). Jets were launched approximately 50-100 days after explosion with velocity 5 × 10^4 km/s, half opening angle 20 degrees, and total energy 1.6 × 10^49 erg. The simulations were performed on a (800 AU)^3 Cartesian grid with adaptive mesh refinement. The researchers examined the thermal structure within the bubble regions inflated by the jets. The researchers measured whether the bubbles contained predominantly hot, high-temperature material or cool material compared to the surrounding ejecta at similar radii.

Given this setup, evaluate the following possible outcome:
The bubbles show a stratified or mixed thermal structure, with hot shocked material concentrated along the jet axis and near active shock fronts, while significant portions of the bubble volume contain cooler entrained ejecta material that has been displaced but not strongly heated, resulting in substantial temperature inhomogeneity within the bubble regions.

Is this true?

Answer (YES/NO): NO